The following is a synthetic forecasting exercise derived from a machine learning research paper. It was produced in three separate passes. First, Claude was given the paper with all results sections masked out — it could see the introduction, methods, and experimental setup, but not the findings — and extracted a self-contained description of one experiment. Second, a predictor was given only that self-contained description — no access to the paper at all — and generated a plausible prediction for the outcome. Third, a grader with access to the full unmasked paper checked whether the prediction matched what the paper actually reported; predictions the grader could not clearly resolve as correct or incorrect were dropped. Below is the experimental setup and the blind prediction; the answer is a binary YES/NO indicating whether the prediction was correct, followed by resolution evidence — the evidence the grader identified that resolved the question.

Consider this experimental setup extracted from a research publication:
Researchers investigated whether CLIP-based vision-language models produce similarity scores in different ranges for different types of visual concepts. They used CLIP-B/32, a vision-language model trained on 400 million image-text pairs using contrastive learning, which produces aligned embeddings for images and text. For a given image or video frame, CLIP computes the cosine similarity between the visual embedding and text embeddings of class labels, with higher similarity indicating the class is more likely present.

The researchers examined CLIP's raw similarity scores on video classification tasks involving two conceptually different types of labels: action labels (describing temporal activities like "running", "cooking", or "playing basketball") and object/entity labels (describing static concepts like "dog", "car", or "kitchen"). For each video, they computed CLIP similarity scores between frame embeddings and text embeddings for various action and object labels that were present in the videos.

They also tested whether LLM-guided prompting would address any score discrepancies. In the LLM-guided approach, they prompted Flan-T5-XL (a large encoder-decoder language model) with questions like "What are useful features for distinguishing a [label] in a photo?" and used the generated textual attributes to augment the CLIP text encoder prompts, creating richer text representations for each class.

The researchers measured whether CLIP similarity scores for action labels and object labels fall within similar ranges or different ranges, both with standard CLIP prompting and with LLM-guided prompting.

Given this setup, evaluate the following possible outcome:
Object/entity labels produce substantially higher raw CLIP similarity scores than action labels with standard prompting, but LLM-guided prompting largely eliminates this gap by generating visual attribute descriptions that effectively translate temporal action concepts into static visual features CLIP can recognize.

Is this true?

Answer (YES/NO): NO